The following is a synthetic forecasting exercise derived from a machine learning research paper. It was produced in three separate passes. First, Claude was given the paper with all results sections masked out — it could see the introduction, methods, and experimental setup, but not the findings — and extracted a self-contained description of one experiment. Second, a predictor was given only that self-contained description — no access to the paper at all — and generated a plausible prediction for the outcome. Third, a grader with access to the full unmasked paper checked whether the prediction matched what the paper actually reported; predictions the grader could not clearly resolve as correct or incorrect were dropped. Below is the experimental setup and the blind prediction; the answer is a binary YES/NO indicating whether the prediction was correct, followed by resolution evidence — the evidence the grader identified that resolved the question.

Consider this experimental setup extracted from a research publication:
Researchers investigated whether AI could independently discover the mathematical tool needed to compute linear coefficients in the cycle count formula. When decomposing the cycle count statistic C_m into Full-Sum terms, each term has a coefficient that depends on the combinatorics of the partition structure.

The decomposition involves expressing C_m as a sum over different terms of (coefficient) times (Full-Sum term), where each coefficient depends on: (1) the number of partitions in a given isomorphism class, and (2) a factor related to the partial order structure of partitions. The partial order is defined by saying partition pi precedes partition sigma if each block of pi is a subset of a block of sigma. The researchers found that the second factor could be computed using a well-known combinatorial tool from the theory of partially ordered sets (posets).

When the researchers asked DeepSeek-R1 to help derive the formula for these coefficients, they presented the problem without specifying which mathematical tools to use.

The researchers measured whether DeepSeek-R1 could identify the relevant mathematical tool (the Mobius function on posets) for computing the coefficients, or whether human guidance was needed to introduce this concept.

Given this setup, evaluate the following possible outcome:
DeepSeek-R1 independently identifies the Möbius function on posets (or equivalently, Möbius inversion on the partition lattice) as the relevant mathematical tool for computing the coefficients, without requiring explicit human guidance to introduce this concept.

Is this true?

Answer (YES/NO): YES